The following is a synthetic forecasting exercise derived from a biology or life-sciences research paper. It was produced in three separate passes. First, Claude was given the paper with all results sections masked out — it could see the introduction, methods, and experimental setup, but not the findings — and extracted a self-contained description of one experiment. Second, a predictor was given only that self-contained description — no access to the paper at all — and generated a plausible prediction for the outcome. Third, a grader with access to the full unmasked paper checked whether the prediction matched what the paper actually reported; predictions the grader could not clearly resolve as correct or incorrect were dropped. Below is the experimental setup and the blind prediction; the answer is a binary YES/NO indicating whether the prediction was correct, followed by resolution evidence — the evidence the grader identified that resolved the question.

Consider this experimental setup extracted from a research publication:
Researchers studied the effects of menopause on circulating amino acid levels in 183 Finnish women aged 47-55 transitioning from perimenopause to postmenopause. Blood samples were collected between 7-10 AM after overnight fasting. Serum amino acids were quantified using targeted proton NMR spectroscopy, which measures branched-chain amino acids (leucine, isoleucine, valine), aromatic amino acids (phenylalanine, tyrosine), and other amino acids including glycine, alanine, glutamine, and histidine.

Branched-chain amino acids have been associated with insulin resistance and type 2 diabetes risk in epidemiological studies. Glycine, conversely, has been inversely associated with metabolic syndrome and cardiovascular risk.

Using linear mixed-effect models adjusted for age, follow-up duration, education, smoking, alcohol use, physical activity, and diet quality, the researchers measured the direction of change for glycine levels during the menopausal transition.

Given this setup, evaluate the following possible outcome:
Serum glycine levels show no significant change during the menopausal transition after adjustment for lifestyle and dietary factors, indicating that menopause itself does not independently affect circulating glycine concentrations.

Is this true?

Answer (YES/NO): YES